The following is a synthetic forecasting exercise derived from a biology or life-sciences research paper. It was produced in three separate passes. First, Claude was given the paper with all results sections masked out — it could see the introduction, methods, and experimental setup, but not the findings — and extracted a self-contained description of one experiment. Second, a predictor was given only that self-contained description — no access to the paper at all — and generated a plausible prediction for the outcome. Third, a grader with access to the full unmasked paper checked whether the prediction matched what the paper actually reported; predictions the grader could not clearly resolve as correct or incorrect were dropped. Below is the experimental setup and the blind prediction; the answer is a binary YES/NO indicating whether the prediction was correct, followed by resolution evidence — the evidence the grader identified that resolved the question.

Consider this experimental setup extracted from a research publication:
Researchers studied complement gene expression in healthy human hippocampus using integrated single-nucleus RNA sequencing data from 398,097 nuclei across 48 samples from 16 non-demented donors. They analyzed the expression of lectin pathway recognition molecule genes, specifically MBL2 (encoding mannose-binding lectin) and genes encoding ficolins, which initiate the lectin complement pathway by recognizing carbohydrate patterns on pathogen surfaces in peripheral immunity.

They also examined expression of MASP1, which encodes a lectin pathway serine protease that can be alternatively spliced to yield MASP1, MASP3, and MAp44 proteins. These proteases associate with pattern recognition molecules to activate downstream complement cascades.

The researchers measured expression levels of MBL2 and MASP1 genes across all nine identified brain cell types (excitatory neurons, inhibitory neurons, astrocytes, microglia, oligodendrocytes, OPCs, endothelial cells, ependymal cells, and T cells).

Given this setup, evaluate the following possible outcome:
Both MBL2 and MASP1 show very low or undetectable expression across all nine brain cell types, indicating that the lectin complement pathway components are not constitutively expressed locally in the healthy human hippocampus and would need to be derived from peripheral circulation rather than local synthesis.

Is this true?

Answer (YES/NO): NO